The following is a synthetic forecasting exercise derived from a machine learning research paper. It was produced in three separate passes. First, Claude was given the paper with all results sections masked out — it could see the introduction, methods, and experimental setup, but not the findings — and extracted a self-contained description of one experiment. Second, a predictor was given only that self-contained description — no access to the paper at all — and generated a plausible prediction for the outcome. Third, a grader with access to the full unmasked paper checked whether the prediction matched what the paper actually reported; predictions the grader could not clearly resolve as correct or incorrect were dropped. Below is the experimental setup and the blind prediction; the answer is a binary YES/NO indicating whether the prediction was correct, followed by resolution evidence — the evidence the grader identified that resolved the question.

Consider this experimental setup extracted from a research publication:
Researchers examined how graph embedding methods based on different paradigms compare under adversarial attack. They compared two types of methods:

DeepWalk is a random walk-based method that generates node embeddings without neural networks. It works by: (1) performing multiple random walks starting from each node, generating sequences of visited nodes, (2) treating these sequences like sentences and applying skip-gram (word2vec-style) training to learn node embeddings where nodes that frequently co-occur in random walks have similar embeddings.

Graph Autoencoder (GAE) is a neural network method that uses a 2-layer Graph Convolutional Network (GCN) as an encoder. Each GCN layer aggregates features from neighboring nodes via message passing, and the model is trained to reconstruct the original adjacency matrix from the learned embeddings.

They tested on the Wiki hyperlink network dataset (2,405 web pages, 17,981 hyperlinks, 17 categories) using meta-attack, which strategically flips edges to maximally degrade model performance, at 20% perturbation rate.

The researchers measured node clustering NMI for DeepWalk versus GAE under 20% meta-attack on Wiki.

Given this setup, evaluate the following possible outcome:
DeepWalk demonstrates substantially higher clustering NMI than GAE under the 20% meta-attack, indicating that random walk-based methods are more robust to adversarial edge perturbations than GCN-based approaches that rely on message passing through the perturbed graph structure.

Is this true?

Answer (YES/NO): YES